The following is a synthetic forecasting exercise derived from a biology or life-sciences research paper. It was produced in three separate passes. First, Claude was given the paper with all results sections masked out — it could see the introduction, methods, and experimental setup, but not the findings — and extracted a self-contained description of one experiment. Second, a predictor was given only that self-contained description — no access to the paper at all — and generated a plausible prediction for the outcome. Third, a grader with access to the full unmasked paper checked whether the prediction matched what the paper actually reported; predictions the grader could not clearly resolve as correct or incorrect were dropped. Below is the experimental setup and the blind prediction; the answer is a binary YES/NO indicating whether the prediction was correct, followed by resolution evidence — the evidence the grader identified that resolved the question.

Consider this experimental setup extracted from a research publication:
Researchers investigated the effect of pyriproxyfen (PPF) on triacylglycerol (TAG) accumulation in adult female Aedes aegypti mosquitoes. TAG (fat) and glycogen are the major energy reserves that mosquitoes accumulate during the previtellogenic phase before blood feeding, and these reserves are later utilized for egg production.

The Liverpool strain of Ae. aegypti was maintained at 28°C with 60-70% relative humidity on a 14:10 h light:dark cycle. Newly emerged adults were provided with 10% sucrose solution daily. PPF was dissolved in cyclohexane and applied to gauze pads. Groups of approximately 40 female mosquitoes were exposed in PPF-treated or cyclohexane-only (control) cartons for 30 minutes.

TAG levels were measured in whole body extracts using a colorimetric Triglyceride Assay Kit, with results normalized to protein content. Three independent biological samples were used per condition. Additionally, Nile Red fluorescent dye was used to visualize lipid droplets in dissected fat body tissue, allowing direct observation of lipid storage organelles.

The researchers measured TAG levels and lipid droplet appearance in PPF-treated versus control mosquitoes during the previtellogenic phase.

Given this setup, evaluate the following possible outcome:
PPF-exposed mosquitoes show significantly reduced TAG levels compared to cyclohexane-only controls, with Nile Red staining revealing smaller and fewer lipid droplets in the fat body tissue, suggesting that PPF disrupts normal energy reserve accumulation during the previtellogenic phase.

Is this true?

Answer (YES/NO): NO